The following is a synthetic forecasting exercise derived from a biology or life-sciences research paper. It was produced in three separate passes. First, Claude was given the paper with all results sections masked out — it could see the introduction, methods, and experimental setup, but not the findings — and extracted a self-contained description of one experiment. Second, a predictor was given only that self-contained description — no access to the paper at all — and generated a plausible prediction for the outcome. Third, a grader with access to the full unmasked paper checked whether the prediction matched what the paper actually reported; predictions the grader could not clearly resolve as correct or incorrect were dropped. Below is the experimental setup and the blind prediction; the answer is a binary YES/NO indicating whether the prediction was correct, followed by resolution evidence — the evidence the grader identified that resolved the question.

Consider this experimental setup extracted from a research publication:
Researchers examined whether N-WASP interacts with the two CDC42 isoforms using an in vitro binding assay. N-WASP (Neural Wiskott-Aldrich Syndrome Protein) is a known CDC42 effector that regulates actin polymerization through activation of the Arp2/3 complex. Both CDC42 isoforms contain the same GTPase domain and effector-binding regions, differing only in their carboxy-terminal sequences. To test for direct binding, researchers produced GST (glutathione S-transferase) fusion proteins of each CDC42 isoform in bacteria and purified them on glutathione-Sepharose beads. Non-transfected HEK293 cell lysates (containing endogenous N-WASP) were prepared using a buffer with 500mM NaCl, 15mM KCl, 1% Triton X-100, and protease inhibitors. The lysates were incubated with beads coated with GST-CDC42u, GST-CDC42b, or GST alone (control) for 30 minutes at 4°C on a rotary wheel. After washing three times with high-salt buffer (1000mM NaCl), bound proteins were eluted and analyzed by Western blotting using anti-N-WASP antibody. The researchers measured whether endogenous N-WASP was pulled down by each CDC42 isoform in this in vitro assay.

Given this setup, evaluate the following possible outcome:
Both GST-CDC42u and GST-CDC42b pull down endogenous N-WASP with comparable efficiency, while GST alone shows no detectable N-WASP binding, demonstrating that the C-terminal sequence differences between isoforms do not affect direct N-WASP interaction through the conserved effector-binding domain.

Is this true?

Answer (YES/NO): YES